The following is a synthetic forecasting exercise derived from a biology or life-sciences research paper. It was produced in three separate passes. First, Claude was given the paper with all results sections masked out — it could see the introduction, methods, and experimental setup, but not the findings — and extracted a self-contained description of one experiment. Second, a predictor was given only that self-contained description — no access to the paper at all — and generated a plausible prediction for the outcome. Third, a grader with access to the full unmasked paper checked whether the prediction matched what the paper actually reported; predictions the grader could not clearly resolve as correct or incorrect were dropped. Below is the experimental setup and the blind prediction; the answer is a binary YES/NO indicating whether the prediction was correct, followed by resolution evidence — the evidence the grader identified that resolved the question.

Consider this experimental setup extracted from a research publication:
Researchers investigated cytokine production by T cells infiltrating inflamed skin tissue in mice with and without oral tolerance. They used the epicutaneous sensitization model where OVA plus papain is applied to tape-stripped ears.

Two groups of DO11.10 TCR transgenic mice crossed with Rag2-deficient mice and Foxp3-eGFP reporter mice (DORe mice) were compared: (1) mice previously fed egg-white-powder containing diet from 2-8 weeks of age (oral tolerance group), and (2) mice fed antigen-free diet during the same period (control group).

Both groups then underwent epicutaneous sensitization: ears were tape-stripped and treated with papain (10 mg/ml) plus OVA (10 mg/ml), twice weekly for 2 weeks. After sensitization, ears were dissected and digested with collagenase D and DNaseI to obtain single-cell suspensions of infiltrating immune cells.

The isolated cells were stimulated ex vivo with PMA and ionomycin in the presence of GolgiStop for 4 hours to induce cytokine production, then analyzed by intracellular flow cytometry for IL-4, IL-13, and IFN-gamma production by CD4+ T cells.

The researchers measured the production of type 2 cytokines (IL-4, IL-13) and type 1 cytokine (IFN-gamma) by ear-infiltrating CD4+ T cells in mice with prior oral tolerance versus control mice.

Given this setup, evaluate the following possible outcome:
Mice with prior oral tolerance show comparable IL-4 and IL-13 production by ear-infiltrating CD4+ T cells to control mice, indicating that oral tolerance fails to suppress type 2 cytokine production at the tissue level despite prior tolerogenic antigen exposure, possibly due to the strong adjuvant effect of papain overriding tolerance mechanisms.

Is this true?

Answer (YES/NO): NO